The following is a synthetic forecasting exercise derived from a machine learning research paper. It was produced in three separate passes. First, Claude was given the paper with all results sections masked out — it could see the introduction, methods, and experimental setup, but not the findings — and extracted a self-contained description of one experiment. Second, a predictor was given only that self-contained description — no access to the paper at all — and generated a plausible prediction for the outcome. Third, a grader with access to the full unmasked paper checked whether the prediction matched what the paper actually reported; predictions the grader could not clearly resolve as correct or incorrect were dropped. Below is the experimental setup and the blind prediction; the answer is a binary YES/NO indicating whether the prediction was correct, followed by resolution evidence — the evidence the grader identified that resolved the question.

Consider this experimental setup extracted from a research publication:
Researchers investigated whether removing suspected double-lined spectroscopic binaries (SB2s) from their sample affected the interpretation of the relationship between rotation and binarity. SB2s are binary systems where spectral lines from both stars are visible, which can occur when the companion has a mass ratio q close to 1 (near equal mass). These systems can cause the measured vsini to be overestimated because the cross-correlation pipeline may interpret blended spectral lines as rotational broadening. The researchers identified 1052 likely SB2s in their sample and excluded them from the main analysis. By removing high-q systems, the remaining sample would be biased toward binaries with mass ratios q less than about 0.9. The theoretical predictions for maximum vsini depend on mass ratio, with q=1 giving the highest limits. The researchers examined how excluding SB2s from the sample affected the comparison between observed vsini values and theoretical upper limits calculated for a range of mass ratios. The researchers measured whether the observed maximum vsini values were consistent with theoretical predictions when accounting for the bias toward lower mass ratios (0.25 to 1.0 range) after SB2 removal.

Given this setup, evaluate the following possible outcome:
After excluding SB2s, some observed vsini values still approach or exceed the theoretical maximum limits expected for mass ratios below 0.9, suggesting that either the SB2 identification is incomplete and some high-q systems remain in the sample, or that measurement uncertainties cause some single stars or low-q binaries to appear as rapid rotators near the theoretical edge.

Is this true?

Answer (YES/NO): NO